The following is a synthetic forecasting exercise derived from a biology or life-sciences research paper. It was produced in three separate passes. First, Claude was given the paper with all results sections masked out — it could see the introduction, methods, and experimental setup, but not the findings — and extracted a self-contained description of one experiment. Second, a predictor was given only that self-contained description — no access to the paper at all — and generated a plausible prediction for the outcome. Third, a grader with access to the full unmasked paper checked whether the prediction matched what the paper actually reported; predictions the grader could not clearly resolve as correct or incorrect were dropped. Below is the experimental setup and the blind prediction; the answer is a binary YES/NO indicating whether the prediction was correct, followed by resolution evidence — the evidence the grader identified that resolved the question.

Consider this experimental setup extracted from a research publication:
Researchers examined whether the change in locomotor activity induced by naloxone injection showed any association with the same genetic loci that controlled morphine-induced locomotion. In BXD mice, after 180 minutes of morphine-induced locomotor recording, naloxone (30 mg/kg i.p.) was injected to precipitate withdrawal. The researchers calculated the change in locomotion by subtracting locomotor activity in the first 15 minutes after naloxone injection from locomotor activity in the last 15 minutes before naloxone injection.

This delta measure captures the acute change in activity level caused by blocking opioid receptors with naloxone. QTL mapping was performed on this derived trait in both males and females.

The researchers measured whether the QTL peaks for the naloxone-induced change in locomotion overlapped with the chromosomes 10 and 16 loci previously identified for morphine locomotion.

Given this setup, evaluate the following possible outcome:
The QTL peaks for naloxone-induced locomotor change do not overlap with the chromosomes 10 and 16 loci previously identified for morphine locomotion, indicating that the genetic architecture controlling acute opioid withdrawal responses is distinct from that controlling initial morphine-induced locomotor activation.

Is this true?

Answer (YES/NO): NO